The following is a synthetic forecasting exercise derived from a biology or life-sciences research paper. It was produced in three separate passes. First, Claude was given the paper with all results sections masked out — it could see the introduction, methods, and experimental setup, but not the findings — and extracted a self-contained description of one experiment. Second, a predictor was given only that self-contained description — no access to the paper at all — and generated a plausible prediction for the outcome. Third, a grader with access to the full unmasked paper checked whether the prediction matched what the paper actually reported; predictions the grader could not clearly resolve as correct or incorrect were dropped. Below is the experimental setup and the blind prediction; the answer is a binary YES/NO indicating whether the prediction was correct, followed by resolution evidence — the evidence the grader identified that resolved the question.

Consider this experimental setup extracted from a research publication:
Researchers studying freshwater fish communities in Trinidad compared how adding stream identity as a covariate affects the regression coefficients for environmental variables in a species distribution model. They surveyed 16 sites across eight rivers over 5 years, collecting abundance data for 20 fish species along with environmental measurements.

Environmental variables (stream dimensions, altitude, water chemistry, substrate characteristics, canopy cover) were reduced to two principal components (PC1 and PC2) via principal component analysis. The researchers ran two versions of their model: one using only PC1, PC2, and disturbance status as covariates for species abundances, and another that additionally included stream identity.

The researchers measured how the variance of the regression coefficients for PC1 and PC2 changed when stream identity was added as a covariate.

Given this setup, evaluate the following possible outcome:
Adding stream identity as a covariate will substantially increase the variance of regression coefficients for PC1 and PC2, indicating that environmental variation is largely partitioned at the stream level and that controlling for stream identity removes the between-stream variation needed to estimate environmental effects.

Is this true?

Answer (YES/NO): NO